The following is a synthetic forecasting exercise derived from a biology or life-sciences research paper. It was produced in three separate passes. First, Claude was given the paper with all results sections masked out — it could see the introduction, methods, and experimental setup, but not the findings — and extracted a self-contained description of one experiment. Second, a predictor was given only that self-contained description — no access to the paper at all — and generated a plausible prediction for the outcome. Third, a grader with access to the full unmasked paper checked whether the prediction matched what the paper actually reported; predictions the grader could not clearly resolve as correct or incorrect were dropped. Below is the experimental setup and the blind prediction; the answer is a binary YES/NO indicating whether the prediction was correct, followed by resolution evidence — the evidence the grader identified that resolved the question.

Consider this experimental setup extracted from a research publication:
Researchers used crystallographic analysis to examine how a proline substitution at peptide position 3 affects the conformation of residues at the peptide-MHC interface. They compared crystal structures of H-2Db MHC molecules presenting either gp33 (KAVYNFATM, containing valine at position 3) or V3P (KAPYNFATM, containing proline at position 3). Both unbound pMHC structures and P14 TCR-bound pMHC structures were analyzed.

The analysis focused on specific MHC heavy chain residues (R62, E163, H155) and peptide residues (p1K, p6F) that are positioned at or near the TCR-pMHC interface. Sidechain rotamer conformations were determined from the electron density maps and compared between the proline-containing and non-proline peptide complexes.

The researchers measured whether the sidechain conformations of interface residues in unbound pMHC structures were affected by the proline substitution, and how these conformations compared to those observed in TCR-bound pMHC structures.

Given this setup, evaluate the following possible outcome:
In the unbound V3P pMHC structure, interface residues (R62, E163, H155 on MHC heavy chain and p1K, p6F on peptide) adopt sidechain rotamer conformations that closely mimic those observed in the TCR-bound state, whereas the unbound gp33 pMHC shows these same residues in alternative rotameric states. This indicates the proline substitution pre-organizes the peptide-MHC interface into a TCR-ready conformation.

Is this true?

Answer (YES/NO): YES